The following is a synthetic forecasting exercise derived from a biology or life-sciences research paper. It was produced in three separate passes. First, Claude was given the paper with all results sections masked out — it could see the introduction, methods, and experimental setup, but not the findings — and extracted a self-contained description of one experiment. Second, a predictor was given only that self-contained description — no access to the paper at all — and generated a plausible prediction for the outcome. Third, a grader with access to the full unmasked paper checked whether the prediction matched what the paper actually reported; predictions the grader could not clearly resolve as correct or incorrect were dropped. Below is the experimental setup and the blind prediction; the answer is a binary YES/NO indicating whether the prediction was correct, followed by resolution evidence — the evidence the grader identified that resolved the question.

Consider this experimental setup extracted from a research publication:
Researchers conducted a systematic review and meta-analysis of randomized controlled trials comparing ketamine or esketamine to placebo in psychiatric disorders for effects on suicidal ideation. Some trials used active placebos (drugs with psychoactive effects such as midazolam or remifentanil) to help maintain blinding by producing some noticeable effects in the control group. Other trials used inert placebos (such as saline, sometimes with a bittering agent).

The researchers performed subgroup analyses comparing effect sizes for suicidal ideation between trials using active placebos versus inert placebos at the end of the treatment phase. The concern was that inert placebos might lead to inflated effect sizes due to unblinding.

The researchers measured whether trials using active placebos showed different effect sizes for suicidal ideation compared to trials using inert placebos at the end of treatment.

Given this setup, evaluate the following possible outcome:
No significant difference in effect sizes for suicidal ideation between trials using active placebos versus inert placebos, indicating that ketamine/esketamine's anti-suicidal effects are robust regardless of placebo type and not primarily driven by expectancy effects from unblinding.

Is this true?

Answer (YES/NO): NO